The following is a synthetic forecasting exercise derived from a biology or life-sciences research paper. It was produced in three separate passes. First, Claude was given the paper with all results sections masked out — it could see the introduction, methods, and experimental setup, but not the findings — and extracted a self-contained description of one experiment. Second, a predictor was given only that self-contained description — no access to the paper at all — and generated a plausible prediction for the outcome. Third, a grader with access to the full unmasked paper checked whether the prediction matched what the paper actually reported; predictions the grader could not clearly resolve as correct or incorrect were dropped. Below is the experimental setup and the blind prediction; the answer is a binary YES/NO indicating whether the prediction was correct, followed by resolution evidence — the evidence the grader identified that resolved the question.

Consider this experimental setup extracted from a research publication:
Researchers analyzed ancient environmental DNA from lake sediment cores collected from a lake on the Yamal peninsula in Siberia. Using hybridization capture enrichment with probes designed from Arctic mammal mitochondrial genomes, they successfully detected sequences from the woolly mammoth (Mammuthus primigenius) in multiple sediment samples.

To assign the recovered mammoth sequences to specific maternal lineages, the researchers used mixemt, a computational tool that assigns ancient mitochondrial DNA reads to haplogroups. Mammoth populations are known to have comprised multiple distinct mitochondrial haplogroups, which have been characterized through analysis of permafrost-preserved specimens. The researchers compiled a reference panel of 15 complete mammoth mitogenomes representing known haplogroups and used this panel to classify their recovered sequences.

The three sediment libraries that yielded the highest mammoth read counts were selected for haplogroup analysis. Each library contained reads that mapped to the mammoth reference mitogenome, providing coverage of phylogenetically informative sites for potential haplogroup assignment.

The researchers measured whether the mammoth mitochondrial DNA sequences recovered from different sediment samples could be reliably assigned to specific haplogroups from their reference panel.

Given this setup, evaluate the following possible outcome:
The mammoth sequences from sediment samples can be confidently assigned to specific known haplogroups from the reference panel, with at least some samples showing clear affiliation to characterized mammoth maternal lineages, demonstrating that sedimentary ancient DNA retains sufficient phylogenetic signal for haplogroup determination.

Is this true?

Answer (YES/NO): YES